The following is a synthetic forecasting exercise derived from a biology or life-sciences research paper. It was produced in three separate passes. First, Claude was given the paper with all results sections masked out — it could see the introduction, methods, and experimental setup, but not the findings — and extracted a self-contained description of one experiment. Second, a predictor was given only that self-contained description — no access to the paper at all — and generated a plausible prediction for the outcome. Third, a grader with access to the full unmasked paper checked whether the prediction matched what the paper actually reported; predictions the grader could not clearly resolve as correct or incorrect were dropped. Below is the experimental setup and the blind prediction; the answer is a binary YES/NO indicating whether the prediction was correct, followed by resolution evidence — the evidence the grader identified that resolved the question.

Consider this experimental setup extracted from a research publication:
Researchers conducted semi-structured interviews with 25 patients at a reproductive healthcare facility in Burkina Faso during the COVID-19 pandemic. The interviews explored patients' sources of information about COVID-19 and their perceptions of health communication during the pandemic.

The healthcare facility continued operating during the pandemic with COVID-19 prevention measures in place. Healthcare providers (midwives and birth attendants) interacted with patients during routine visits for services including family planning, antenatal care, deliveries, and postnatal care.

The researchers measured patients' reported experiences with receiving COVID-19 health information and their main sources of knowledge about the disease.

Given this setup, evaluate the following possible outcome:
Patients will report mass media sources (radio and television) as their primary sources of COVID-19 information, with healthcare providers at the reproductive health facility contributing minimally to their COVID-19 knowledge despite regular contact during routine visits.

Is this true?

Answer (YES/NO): YES